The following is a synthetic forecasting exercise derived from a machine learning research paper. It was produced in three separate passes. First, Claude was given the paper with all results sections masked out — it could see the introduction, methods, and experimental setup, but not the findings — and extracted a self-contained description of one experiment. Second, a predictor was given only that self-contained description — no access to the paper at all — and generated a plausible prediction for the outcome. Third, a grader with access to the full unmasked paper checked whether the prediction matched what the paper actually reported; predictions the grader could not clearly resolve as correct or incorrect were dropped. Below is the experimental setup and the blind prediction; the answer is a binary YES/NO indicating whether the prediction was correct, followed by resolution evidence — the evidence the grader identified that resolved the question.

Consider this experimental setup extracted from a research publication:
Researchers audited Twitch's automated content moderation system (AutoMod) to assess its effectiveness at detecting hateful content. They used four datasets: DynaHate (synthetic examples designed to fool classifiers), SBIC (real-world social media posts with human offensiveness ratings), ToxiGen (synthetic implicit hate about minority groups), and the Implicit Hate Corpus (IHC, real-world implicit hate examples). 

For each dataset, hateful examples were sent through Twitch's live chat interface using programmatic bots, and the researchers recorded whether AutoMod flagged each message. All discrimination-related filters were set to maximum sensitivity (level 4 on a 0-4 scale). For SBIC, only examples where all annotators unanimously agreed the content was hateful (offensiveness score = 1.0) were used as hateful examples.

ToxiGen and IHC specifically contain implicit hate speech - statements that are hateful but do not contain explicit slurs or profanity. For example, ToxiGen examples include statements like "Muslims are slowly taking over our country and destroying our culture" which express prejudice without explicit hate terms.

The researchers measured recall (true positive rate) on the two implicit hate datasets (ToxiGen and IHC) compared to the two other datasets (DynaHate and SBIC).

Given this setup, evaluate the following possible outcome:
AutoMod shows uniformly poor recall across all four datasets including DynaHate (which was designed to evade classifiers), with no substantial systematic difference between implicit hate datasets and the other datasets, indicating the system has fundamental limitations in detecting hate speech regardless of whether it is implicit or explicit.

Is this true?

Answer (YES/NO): NO